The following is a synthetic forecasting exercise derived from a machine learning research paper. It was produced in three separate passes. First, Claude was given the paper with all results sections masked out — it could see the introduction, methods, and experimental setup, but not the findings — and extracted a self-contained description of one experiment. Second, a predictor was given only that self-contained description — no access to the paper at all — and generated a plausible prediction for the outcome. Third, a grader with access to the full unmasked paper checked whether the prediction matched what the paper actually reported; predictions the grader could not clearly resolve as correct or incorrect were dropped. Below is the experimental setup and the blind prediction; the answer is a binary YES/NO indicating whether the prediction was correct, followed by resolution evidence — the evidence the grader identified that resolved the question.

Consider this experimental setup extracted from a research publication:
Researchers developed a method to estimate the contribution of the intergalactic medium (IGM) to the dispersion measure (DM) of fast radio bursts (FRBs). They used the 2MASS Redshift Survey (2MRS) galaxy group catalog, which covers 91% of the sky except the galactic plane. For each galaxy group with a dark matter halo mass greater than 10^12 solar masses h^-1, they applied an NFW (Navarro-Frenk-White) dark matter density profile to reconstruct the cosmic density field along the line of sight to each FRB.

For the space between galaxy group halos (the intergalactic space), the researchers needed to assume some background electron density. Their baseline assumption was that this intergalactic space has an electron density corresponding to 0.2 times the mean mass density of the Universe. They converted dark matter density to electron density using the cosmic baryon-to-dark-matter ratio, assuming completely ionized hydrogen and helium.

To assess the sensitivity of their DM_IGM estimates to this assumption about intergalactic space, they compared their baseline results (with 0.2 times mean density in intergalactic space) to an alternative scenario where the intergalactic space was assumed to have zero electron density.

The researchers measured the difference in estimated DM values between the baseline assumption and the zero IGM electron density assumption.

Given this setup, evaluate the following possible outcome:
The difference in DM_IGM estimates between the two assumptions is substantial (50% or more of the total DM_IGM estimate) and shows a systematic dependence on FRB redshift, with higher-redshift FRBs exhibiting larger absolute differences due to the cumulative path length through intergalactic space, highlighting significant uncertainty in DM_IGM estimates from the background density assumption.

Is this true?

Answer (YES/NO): NO